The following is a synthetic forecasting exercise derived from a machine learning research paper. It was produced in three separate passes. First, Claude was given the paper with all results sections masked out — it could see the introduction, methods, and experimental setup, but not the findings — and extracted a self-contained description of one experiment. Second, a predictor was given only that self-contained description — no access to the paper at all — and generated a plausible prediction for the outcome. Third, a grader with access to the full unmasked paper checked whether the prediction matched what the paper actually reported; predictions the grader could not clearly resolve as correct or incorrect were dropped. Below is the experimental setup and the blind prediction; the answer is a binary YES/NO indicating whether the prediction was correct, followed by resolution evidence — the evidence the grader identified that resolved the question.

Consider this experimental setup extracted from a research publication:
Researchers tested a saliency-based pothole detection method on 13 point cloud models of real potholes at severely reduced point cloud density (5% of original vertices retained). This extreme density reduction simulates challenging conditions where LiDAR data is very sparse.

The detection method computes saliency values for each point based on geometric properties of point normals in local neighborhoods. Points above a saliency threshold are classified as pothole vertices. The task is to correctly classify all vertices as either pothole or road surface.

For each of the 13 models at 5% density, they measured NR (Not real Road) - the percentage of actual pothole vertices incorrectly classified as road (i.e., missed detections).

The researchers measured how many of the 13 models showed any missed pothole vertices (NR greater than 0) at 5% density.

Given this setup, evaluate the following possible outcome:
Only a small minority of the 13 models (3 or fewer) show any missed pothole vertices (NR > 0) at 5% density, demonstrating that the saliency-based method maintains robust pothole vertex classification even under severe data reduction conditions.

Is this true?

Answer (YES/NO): YES